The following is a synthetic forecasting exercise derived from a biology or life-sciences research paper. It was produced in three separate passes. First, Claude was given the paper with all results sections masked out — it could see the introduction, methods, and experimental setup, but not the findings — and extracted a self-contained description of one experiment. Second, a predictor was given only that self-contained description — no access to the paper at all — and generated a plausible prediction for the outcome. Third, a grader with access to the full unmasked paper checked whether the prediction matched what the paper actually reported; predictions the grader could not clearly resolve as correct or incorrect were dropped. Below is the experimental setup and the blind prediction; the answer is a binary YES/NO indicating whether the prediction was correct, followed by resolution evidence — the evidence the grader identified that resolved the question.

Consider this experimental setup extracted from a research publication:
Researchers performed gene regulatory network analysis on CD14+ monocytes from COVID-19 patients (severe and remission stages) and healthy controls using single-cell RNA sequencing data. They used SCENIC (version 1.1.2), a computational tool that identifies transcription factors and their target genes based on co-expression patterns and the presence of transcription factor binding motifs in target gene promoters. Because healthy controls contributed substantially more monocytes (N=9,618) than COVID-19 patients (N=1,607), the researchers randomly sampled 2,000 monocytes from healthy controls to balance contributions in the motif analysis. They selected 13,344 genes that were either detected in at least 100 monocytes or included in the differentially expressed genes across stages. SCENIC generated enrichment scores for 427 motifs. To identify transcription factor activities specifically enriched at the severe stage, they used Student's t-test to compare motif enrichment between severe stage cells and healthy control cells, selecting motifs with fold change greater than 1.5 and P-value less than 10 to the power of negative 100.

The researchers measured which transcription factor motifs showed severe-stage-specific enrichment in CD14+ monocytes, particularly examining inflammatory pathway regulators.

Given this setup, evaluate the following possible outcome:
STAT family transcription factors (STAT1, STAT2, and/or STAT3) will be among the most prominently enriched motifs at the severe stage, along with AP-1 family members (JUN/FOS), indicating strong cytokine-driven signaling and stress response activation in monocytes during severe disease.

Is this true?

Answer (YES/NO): NO